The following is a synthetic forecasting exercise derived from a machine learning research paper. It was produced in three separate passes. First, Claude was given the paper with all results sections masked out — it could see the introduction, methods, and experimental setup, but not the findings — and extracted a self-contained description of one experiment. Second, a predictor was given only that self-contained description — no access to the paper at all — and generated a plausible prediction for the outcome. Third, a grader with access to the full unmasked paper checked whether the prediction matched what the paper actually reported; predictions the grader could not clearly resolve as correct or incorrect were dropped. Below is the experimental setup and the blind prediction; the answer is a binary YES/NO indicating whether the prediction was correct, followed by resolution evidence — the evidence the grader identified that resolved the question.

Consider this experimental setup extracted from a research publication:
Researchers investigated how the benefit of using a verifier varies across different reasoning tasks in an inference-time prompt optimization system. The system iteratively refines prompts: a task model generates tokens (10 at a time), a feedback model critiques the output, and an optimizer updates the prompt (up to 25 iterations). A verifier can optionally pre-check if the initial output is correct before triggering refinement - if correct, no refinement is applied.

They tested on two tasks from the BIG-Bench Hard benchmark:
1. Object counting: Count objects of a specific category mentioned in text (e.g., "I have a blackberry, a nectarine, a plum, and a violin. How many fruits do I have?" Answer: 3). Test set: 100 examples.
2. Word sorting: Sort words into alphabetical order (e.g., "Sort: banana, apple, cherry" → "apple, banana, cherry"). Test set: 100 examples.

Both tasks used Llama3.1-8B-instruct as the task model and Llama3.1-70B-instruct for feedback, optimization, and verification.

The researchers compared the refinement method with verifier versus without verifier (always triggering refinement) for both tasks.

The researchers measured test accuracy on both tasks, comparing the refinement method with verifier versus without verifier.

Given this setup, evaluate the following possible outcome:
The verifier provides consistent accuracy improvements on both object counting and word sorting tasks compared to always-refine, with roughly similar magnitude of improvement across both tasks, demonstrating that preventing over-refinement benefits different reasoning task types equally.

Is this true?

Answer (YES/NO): NO